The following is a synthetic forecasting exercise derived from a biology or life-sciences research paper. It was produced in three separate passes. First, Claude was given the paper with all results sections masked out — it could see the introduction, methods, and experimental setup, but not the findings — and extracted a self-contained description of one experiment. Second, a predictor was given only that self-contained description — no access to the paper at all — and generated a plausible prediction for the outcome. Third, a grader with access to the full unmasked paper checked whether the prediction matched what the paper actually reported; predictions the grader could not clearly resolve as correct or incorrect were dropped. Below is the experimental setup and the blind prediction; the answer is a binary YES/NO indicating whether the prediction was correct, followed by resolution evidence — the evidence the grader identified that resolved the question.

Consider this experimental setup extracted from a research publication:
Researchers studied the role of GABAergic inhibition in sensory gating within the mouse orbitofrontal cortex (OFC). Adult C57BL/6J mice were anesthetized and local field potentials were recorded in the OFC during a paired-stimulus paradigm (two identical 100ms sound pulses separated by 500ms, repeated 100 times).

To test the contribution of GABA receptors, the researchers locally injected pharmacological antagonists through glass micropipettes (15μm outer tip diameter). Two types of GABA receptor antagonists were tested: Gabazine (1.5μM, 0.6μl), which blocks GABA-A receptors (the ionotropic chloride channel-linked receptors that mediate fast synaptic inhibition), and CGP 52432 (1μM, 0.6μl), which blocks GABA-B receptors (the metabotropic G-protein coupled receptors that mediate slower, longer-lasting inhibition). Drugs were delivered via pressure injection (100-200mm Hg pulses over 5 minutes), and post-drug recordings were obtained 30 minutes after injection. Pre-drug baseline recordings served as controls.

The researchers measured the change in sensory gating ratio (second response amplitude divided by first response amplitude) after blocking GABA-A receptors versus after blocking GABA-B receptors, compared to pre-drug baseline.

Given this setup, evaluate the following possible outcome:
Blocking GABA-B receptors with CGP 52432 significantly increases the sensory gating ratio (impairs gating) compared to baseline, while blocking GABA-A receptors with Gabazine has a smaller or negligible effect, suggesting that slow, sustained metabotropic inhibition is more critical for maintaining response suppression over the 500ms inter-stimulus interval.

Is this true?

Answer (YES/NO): YES